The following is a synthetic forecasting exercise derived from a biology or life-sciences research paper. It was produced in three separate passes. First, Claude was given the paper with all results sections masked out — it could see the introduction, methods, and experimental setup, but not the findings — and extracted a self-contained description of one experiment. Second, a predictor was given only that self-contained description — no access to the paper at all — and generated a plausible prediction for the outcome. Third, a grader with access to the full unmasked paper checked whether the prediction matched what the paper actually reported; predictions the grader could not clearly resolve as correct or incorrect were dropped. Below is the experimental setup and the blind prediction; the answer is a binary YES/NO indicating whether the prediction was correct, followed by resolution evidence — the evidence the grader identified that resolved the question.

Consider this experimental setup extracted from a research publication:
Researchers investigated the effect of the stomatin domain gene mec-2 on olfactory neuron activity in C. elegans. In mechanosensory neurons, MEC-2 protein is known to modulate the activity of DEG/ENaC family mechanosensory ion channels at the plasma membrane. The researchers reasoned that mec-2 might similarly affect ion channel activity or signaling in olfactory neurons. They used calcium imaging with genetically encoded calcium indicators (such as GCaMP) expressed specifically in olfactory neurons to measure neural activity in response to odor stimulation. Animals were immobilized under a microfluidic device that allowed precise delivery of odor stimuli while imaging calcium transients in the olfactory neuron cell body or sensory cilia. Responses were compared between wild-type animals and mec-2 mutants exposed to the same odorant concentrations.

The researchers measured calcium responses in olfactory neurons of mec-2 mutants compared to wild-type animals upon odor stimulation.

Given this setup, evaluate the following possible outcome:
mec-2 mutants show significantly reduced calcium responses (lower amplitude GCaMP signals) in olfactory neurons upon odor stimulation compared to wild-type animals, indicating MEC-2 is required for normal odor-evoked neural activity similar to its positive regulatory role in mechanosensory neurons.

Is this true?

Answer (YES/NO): YES